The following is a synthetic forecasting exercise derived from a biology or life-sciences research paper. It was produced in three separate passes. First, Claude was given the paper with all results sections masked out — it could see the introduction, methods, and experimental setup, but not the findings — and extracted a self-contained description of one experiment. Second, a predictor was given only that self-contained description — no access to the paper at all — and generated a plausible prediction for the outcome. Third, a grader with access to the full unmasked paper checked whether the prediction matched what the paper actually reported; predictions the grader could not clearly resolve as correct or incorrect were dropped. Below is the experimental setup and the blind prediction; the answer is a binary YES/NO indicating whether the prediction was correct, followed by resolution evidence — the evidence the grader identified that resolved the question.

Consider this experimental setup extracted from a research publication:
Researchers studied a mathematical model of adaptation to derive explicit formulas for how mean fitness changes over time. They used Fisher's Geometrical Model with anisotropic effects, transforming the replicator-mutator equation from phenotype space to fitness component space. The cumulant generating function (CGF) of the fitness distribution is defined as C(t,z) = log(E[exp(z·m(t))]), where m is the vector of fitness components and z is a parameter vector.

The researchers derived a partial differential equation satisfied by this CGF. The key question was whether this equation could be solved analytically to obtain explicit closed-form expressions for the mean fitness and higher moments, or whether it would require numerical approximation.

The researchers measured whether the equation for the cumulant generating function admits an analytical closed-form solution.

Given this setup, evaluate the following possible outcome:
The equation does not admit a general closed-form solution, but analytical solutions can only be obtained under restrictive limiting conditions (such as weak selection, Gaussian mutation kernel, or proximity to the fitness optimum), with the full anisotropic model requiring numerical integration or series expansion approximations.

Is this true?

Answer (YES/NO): NO